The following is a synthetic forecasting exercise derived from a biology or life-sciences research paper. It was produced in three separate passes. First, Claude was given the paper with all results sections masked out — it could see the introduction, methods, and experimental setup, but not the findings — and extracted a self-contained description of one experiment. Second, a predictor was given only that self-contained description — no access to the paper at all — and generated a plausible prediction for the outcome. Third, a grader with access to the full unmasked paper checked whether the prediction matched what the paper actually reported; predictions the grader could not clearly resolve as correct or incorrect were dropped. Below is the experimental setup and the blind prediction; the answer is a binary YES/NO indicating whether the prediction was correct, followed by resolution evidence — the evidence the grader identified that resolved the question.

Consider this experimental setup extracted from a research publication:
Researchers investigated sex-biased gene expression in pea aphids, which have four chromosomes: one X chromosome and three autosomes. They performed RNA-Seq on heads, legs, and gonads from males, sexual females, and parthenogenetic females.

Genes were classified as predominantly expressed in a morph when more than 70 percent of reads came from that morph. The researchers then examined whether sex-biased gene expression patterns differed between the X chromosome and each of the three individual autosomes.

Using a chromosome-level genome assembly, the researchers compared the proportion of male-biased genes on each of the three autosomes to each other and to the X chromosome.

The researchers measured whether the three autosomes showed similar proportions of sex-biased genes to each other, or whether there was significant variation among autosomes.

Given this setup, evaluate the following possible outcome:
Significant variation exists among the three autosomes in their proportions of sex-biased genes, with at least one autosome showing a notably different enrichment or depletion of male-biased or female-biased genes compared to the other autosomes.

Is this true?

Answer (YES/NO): NO